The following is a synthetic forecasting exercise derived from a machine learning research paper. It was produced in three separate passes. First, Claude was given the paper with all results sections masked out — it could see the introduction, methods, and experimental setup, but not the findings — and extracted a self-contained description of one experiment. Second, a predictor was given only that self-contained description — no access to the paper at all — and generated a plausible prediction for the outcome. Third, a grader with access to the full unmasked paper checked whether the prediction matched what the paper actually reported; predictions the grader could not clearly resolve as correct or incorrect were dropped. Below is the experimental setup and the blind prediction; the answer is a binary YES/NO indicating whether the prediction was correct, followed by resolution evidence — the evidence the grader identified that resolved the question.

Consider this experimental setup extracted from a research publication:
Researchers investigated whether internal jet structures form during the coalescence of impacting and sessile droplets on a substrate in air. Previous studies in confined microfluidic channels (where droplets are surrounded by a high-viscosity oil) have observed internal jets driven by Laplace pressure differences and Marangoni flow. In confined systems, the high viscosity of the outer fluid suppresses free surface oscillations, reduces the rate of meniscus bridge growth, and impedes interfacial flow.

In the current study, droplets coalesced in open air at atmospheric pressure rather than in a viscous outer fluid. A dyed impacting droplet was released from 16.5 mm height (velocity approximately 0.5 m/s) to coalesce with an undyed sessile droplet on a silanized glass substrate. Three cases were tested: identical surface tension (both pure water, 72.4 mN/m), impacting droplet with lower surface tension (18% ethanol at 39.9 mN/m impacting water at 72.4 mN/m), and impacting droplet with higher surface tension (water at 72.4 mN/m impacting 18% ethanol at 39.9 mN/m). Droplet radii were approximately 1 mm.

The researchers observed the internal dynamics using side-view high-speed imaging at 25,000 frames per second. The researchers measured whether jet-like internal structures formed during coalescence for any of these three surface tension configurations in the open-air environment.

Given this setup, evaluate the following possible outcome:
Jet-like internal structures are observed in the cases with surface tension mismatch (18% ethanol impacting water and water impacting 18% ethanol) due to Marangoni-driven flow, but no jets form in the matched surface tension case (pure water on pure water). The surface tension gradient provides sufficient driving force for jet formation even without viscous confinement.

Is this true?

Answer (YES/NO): NO